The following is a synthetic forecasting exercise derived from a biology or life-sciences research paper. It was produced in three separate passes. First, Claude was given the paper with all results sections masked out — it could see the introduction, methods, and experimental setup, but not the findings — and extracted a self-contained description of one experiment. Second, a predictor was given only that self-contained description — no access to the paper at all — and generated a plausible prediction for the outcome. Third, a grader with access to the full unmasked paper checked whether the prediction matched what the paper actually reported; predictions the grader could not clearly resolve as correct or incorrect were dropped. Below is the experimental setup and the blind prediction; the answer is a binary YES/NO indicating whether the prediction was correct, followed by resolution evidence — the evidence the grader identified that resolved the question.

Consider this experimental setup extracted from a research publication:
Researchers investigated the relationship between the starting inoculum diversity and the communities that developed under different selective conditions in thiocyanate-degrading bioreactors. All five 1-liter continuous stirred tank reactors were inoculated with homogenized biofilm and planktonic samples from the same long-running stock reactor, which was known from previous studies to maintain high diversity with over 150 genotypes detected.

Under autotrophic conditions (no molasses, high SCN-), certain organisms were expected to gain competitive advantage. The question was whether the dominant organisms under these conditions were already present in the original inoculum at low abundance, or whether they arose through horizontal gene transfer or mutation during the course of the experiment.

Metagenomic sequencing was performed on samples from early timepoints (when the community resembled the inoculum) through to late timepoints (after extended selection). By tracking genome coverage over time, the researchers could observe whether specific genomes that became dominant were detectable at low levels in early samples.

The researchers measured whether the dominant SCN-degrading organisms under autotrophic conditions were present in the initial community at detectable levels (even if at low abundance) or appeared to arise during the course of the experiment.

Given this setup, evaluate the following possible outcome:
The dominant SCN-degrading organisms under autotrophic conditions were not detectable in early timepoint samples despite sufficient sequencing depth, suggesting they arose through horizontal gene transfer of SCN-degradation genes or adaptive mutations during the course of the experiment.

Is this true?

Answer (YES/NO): NO